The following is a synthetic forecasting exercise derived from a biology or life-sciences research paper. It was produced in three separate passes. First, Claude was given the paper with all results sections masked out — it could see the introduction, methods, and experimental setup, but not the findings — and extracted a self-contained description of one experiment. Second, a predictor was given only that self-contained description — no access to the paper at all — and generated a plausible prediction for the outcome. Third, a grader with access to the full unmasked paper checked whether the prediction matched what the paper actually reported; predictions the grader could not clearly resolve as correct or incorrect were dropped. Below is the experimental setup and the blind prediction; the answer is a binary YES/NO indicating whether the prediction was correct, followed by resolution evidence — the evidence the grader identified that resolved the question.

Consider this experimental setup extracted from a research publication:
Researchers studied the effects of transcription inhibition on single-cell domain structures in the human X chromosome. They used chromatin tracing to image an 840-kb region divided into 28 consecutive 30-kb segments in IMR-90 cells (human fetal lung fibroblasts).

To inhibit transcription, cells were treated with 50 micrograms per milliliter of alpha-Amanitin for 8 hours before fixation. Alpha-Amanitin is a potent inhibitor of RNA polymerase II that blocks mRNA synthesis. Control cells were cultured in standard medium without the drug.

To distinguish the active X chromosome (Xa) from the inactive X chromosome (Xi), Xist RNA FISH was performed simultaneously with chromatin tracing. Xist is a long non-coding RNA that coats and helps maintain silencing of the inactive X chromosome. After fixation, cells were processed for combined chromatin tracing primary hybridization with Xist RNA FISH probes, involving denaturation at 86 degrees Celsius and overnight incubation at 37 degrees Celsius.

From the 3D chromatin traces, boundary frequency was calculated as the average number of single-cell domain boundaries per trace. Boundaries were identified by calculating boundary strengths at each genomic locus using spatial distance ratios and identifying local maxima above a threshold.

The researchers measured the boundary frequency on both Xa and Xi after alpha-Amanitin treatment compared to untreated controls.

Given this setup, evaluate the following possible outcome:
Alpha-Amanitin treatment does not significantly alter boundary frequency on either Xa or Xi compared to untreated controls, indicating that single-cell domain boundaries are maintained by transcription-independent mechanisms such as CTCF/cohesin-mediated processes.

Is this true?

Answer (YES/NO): NO